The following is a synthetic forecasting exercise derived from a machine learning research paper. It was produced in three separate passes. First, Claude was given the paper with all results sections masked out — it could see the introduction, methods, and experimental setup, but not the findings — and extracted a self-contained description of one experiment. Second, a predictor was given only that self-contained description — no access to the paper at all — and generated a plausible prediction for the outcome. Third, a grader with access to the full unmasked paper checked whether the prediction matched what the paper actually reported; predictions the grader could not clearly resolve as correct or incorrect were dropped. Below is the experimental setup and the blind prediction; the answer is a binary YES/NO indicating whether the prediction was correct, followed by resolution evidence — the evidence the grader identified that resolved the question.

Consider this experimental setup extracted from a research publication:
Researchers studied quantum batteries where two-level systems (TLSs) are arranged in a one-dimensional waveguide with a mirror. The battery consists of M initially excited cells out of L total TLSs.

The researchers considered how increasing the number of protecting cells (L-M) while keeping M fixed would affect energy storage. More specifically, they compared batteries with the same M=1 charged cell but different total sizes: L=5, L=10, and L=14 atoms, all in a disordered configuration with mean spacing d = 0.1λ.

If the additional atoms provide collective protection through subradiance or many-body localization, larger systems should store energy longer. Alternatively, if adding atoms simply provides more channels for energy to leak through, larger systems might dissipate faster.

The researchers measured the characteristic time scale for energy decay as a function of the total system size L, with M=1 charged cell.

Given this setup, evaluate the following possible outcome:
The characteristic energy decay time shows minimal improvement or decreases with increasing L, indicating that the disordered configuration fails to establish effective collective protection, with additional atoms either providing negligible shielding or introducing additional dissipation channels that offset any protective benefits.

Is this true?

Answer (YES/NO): NO